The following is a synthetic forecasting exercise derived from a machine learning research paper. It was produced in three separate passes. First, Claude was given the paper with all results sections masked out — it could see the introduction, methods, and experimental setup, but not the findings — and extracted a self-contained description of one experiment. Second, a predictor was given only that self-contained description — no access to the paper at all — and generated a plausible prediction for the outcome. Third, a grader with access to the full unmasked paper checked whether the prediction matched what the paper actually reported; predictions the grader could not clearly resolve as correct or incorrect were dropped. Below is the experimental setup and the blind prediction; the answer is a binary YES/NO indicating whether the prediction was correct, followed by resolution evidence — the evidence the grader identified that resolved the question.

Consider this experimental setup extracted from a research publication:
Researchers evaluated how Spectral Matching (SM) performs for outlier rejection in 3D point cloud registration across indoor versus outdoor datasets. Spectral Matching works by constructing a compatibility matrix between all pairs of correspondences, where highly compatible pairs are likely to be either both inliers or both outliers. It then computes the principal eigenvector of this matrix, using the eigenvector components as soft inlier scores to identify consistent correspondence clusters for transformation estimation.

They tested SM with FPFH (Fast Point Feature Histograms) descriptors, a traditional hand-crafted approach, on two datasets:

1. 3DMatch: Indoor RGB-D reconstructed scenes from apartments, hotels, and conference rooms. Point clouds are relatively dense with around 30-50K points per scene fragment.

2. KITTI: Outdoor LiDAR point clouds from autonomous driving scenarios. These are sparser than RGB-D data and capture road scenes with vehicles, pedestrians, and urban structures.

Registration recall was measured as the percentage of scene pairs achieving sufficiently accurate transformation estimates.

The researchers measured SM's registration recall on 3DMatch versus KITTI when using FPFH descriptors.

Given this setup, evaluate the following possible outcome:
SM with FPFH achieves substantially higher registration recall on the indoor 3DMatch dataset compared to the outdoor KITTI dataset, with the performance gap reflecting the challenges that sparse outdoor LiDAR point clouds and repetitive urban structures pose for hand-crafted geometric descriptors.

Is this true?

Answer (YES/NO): NO